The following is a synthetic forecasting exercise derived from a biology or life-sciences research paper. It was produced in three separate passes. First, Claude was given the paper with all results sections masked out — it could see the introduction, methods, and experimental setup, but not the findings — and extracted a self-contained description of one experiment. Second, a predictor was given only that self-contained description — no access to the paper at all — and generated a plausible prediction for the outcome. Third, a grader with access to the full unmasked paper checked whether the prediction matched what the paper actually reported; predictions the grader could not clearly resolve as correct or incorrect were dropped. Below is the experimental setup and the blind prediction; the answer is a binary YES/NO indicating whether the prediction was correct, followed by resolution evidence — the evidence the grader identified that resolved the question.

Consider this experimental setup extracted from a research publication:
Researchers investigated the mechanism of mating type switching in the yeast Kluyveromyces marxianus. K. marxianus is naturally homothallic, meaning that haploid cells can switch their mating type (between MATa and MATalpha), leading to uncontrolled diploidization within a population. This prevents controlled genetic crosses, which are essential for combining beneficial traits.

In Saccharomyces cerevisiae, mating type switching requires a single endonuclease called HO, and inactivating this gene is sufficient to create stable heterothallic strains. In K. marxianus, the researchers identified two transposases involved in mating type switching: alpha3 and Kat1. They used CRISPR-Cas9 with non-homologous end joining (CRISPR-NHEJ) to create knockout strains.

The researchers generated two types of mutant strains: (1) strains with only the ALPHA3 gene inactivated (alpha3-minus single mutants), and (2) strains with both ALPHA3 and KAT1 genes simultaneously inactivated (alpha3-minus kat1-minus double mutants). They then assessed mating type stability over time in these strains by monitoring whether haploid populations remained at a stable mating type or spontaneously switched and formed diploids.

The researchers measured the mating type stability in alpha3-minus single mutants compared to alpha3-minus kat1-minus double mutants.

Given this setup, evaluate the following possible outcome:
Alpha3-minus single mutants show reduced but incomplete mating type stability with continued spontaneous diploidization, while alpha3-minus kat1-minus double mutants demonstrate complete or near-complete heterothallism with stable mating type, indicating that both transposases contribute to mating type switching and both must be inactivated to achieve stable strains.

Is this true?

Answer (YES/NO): YES